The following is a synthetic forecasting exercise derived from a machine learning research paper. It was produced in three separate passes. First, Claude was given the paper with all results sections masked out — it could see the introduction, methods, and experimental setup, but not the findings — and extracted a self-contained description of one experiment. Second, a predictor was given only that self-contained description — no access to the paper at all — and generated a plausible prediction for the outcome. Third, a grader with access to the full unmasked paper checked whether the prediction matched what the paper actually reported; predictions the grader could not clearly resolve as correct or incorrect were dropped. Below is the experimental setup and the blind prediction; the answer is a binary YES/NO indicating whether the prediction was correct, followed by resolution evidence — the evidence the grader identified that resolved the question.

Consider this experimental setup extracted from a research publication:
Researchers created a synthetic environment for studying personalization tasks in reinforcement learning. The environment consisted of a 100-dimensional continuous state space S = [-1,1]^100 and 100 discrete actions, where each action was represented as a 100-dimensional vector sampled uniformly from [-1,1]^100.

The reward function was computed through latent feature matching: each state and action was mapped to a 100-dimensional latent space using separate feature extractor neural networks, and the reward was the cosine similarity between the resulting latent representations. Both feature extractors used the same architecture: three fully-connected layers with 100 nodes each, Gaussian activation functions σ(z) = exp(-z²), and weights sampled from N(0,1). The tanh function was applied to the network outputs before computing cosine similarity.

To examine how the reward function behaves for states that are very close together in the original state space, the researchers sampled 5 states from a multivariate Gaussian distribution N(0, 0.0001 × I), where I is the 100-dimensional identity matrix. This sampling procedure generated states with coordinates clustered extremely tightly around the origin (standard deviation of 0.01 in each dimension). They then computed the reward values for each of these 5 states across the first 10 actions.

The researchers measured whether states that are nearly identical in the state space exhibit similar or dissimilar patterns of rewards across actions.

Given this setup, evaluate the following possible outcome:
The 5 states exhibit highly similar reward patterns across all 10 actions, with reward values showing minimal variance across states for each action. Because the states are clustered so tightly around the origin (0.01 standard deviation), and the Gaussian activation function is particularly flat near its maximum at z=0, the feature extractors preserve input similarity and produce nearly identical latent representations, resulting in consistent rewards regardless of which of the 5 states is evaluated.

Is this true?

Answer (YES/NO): NO